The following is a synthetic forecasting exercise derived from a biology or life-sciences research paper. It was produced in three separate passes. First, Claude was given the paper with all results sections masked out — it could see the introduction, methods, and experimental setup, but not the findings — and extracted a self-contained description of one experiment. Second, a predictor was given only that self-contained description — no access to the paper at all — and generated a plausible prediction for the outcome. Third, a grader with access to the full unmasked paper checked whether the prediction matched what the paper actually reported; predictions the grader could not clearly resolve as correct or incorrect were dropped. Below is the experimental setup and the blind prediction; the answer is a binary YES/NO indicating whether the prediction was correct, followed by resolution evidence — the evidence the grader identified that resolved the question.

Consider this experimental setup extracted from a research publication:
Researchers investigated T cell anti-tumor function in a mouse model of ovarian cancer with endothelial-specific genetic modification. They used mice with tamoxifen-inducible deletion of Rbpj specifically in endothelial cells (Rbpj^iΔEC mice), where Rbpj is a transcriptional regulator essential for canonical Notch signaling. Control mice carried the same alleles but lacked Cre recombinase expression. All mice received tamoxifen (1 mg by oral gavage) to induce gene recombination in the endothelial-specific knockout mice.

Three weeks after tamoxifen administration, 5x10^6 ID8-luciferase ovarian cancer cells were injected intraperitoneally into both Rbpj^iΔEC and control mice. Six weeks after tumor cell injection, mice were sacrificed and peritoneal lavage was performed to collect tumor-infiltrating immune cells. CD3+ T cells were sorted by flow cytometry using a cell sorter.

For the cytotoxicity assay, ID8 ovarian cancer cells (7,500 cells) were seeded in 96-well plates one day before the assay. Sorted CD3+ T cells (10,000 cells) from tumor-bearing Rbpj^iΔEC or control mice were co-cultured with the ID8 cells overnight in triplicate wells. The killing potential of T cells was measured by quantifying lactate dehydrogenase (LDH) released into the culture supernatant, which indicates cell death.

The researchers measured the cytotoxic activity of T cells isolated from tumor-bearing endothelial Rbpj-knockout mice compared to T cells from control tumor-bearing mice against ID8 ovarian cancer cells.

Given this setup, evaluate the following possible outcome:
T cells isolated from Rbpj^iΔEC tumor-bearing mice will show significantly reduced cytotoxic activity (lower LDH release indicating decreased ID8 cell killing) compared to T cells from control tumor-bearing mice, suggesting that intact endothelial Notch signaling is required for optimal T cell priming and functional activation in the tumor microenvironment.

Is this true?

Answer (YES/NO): NO